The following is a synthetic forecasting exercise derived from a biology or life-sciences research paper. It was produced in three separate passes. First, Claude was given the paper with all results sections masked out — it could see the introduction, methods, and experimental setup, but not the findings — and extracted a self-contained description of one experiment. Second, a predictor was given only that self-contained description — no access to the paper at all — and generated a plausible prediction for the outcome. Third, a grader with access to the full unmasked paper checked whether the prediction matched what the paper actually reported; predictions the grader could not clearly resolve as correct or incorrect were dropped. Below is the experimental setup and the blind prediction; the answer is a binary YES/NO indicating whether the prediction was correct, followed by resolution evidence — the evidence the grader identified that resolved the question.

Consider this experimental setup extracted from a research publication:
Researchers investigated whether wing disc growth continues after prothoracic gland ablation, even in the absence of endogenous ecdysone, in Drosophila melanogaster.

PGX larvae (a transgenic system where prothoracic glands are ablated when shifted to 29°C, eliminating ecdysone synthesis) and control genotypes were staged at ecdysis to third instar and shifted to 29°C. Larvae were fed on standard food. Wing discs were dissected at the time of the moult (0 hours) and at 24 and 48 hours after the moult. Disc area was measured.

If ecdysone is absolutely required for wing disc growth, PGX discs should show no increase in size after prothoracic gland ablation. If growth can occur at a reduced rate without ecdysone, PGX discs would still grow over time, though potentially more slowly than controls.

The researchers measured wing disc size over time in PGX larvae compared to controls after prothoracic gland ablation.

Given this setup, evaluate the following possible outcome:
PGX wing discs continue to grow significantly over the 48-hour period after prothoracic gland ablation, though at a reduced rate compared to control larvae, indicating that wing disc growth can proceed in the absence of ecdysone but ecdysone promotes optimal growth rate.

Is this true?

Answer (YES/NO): NO